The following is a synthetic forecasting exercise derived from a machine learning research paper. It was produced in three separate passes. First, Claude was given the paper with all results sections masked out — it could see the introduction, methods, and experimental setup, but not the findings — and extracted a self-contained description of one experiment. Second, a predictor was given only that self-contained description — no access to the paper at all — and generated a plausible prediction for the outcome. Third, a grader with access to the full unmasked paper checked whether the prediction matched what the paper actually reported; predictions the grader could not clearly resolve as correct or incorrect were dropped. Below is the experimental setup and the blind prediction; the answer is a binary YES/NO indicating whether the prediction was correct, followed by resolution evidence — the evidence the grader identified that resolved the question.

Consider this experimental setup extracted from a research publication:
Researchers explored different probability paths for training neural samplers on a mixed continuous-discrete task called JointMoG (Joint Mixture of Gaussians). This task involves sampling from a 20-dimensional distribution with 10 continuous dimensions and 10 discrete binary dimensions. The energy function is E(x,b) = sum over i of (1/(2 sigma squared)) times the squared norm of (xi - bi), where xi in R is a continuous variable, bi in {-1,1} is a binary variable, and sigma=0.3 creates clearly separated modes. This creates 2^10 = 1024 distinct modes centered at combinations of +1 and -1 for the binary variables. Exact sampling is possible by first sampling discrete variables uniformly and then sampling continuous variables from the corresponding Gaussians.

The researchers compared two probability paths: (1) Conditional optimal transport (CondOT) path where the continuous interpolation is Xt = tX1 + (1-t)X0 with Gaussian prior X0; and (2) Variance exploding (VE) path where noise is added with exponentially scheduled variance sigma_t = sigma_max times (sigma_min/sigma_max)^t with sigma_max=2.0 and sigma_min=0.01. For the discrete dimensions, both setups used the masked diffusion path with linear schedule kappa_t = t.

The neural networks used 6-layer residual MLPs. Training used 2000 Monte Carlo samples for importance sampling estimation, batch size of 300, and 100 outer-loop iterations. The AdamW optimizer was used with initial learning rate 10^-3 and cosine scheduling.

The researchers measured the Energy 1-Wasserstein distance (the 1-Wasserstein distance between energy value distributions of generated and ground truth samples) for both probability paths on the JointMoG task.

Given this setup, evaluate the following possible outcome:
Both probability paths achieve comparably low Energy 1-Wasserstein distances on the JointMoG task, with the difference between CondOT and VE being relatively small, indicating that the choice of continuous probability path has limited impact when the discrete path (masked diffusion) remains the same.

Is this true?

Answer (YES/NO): NO